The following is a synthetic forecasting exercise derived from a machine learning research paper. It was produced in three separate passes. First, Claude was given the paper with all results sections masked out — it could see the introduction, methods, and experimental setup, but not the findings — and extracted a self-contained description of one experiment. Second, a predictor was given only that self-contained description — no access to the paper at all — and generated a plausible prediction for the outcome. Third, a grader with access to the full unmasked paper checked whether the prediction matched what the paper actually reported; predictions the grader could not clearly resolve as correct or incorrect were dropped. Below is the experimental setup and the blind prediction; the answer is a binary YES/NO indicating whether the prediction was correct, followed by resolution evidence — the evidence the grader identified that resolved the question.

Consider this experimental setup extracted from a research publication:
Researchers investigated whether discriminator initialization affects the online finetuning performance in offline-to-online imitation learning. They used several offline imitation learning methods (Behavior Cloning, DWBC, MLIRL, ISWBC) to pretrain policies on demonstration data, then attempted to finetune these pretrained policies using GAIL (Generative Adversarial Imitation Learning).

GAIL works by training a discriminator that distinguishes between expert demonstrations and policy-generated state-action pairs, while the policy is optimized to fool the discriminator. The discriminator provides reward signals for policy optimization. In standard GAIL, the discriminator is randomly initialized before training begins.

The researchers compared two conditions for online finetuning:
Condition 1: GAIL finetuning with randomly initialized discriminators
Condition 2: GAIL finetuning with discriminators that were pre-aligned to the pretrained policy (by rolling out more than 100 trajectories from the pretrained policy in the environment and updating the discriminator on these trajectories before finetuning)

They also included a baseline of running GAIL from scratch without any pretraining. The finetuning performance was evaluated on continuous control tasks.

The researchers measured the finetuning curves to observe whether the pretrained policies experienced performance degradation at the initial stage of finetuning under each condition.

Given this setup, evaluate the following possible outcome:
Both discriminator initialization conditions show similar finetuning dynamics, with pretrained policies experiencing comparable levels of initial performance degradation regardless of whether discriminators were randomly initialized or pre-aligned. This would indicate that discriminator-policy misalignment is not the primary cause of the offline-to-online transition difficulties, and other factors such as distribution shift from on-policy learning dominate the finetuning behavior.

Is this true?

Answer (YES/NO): NO